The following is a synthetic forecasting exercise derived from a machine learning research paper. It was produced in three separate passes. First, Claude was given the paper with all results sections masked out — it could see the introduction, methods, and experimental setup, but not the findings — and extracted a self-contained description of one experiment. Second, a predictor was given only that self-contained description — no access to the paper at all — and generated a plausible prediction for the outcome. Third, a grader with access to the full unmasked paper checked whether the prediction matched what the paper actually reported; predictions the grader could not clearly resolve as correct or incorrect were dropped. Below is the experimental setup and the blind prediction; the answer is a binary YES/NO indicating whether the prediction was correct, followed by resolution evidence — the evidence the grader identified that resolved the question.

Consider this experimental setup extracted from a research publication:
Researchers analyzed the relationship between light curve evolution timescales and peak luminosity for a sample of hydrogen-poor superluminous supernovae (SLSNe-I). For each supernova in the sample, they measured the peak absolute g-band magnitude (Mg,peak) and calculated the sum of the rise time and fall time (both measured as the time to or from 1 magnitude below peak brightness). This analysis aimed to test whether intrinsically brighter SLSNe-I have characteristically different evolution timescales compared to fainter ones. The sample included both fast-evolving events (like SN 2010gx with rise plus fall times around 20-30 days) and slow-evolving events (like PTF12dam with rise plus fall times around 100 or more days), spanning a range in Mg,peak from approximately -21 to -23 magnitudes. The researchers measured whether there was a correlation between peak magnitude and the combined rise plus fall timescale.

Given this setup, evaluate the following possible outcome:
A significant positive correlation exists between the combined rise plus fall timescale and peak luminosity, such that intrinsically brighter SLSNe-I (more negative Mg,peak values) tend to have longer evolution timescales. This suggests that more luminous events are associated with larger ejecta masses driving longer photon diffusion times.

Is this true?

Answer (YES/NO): NO